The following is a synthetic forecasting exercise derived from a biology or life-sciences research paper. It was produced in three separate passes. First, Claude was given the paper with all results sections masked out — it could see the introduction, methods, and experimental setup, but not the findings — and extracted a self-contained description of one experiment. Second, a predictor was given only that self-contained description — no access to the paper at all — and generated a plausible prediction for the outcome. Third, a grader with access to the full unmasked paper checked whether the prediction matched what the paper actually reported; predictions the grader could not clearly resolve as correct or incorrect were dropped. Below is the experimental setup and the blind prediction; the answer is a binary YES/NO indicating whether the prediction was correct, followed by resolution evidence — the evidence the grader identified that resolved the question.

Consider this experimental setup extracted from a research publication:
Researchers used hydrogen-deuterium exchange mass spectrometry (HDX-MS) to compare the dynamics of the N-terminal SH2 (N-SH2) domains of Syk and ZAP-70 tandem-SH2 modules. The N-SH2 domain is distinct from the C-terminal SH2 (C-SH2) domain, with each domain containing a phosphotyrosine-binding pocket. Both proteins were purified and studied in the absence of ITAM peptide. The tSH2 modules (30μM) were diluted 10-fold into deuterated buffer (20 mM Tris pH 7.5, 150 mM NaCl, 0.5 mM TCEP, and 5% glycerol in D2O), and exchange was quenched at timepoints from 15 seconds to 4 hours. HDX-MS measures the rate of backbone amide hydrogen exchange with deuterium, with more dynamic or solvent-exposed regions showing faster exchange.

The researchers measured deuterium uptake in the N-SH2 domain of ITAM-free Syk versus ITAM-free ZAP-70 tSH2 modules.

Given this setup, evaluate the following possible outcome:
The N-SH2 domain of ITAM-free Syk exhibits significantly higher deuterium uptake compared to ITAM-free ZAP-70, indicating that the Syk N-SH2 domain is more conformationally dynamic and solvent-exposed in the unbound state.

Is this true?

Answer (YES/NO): NO